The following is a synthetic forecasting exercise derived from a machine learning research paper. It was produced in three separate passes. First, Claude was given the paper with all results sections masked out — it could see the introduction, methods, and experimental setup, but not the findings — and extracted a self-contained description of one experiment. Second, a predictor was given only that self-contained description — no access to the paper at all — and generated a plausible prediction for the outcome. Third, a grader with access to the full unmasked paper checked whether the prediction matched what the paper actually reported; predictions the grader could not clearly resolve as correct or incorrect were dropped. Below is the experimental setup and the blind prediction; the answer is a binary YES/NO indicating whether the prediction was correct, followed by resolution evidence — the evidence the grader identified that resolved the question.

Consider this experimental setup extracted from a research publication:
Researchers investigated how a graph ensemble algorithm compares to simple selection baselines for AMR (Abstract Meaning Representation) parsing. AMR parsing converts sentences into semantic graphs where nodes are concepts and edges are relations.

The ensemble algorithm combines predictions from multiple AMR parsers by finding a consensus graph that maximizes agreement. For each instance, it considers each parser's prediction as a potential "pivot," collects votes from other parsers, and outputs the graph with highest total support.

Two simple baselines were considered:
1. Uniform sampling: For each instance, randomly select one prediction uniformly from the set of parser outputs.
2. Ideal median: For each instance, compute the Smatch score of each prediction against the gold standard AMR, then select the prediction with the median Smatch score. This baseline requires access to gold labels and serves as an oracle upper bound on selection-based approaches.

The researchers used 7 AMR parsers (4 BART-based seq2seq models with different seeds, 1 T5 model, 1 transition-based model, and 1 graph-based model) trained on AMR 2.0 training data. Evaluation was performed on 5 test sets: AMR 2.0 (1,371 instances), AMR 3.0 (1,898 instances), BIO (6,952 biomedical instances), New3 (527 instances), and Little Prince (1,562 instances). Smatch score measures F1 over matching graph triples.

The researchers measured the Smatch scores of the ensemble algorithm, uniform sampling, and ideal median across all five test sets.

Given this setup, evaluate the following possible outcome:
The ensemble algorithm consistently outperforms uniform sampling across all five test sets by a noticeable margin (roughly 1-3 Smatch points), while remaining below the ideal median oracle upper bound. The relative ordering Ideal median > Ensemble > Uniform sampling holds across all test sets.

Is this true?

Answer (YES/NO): NO